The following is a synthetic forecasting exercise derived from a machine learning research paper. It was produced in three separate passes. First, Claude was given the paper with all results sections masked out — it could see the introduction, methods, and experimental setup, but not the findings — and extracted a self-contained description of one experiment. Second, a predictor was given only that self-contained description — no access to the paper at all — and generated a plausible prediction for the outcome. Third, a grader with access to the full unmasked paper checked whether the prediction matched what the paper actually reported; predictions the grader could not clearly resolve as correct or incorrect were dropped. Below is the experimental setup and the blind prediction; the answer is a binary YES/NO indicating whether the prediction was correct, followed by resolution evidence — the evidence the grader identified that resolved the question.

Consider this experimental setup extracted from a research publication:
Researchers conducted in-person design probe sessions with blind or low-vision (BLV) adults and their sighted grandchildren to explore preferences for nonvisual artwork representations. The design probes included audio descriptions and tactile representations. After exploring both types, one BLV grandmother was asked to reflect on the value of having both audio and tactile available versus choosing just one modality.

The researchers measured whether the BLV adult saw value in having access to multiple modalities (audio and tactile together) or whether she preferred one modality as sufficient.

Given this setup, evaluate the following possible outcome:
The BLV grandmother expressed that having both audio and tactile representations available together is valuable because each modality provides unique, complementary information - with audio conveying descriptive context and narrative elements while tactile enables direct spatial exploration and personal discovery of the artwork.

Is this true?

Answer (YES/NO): YES